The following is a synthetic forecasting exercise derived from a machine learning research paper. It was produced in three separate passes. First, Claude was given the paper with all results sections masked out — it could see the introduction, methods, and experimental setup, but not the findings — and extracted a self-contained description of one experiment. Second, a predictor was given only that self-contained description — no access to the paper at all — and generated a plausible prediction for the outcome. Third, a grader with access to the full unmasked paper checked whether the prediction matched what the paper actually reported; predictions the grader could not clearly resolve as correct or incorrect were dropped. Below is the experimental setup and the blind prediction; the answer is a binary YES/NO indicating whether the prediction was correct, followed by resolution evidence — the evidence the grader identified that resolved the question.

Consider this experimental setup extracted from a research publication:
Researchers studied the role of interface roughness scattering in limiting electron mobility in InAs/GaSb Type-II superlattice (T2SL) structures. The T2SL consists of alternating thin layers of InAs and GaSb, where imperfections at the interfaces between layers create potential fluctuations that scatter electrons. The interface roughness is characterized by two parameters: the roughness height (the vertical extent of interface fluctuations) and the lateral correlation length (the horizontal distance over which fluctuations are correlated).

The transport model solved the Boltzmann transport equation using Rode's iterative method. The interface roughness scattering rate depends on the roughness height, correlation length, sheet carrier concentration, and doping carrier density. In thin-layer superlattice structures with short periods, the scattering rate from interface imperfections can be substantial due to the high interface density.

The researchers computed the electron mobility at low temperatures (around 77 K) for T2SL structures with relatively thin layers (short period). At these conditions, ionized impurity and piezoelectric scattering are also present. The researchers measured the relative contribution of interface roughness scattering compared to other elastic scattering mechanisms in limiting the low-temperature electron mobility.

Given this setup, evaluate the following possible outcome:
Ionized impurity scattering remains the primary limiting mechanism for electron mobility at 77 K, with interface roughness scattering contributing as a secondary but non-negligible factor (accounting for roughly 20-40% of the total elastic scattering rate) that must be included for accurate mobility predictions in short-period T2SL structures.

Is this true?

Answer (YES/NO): NO